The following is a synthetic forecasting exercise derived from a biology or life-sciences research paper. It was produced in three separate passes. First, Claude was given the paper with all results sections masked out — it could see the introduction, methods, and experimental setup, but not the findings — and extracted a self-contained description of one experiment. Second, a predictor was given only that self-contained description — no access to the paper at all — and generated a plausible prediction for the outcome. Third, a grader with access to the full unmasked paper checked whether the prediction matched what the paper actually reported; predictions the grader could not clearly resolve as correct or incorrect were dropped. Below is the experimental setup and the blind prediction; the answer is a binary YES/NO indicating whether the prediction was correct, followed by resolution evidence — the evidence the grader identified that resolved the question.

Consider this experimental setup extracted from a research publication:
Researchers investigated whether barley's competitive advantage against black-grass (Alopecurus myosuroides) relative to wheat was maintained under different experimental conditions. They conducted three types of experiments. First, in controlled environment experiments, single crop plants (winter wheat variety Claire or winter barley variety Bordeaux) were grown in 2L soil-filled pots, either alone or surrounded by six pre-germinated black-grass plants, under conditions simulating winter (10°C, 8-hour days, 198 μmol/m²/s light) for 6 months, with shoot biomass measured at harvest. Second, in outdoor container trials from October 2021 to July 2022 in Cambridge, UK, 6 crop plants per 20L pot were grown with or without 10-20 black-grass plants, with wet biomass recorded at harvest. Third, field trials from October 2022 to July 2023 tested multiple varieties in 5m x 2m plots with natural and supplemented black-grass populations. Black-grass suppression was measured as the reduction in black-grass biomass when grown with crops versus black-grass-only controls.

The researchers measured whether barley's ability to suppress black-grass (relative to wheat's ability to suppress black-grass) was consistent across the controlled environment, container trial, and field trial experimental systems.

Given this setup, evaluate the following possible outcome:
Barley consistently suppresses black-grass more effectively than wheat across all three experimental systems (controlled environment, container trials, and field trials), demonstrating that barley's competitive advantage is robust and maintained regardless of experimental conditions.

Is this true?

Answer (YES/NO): NO